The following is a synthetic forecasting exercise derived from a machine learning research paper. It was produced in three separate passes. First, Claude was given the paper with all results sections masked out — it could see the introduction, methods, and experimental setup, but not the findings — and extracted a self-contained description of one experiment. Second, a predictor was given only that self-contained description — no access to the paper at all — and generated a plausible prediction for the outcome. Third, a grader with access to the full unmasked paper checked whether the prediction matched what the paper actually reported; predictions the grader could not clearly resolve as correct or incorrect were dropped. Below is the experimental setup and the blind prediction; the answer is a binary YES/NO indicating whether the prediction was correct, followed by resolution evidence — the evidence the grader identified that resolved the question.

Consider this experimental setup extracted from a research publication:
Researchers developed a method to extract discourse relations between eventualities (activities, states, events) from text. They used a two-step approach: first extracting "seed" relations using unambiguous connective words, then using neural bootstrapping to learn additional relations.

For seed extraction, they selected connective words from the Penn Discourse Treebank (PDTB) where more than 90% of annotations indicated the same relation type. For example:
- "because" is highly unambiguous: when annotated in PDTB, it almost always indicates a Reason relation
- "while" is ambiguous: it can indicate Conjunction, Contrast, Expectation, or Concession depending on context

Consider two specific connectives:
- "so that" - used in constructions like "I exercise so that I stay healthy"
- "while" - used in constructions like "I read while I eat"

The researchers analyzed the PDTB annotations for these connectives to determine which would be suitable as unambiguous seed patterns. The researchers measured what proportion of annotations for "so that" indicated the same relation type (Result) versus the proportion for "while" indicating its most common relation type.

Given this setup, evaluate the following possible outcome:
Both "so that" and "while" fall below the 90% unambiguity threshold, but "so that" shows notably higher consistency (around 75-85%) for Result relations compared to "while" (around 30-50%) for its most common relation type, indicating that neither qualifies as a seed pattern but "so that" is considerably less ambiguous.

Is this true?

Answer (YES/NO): NO